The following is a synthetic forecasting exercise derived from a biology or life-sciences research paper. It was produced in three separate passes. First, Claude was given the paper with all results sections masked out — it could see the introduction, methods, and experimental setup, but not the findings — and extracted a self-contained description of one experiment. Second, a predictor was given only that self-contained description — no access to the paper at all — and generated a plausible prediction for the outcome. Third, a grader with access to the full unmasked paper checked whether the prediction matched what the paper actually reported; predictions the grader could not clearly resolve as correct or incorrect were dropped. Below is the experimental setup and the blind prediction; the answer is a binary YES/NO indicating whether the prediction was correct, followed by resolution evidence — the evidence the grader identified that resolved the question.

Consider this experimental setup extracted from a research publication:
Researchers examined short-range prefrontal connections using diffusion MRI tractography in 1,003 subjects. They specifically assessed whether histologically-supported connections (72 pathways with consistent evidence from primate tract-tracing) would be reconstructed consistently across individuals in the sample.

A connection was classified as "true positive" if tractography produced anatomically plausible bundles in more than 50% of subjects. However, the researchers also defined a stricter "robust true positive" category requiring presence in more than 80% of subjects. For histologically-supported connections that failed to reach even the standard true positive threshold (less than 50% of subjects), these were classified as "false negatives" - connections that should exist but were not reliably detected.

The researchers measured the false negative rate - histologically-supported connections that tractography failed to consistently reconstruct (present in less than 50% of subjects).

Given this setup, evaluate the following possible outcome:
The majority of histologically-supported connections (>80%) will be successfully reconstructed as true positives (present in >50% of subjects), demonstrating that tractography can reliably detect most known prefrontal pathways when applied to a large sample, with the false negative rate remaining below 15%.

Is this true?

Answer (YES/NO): NO